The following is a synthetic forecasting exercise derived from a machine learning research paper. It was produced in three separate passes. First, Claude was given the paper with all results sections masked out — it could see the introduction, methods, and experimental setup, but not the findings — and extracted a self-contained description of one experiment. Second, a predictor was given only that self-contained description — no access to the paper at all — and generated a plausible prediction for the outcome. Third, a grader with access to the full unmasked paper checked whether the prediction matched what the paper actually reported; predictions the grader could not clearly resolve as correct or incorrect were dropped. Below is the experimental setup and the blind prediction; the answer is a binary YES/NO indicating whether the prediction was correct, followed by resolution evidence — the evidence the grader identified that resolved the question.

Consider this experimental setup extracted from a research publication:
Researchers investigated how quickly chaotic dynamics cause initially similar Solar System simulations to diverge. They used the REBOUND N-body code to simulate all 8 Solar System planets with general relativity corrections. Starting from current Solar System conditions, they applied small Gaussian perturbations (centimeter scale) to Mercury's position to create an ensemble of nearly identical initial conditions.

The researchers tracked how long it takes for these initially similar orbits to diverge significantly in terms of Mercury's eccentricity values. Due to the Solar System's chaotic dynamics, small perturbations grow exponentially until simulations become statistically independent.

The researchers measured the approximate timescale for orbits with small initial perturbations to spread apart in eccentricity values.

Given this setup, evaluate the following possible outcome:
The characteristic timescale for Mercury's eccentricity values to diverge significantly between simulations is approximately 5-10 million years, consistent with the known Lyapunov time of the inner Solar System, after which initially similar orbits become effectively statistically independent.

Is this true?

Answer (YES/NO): NO